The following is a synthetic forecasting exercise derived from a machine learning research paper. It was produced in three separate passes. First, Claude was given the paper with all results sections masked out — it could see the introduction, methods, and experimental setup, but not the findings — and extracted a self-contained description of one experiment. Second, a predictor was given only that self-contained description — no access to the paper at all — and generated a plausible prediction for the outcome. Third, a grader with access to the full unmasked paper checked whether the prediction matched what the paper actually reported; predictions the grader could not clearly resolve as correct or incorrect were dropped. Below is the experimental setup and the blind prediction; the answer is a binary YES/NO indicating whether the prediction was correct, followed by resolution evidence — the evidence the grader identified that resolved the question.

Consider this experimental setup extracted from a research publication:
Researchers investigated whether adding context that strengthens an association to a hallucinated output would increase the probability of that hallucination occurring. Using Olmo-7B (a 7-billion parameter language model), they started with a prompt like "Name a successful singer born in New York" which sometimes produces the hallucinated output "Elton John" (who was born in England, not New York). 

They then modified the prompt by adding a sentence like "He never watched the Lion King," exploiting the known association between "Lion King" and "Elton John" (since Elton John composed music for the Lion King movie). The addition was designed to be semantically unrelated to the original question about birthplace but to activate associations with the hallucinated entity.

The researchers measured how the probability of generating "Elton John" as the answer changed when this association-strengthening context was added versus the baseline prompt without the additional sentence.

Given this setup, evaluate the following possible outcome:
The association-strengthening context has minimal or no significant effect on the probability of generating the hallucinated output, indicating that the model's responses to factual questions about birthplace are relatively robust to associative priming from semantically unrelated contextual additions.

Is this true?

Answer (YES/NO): NO